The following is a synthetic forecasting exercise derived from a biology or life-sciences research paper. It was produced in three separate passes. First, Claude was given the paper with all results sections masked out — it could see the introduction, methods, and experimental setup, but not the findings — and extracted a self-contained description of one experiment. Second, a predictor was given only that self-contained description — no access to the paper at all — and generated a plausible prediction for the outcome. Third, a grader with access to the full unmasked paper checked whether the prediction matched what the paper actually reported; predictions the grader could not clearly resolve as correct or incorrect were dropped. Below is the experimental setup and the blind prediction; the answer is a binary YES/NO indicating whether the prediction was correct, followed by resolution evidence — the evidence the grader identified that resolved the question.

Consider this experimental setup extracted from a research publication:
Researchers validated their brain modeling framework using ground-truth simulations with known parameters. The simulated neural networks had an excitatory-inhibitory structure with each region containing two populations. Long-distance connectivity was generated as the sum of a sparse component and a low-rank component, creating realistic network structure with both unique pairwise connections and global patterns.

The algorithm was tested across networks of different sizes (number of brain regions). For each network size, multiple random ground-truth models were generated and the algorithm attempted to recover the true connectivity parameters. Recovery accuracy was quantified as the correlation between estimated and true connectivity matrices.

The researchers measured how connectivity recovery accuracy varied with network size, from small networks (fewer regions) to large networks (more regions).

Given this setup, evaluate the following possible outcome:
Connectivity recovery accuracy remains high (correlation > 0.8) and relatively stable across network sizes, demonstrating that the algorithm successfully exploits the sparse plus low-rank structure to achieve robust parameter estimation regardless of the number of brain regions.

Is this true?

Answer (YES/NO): YES